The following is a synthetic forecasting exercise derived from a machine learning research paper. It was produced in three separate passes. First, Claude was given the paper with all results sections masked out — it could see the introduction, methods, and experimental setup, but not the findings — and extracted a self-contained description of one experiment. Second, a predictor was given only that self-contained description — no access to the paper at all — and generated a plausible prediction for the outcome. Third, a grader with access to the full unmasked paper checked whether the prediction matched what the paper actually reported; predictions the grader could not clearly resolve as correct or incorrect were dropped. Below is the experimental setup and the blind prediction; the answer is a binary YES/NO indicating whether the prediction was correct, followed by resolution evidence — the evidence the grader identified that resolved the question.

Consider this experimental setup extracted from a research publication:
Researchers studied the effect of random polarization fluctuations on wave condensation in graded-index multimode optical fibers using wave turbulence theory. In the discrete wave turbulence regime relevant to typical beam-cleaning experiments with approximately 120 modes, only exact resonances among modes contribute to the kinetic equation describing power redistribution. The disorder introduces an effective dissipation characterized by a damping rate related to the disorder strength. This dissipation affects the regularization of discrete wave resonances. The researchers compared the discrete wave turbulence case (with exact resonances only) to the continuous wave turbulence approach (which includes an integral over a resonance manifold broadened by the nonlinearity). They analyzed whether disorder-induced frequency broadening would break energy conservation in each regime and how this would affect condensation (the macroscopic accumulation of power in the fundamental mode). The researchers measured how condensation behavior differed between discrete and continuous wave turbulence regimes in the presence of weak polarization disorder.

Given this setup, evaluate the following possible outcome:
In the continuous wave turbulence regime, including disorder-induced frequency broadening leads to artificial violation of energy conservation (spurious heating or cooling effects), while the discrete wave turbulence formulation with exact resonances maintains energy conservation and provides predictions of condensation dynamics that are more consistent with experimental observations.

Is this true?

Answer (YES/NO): YES